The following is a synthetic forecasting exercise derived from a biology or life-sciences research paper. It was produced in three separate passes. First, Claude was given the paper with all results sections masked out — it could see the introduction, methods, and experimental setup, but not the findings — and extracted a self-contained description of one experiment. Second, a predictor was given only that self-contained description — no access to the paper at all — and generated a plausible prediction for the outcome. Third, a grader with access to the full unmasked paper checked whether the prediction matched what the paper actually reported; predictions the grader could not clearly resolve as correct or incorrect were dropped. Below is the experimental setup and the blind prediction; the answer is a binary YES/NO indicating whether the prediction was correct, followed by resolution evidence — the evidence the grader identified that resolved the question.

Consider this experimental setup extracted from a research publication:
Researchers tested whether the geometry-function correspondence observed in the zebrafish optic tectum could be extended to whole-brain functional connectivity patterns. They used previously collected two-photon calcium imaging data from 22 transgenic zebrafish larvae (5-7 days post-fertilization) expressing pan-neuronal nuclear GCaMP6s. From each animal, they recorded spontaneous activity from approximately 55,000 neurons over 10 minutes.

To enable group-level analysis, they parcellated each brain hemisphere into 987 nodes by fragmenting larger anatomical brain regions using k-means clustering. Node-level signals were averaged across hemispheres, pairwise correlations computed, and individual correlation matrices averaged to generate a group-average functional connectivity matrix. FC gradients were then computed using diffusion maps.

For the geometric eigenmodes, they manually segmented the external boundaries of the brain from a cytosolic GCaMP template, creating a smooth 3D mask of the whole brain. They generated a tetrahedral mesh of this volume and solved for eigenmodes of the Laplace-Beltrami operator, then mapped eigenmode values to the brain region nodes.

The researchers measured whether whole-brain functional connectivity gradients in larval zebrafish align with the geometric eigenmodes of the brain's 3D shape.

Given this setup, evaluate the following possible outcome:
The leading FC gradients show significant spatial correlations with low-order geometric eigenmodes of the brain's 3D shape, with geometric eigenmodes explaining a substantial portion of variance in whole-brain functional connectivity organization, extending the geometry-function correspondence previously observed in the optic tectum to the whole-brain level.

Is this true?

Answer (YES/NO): NO